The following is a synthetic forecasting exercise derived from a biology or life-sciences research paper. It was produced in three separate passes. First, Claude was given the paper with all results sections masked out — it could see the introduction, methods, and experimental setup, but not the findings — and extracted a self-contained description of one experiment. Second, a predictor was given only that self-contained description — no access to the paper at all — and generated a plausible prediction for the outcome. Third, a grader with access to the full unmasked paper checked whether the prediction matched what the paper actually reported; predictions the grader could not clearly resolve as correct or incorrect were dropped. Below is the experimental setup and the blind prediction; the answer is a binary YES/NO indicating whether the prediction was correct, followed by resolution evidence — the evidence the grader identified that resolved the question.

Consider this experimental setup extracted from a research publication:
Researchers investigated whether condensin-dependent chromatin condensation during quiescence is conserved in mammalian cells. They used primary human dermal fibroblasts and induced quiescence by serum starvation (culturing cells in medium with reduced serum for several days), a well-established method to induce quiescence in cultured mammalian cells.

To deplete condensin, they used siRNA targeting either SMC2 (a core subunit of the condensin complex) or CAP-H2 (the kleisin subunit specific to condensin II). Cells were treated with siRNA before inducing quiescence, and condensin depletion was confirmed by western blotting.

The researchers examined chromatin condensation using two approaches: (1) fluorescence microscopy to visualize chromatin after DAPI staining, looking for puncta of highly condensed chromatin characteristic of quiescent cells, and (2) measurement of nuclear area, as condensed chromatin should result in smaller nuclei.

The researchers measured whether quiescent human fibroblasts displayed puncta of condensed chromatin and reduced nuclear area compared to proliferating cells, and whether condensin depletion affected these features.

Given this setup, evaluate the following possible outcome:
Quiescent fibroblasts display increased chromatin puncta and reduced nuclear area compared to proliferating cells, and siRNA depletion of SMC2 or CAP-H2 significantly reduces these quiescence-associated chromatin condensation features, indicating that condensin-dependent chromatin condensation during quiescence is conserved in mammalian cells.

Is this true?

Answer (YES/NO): YES